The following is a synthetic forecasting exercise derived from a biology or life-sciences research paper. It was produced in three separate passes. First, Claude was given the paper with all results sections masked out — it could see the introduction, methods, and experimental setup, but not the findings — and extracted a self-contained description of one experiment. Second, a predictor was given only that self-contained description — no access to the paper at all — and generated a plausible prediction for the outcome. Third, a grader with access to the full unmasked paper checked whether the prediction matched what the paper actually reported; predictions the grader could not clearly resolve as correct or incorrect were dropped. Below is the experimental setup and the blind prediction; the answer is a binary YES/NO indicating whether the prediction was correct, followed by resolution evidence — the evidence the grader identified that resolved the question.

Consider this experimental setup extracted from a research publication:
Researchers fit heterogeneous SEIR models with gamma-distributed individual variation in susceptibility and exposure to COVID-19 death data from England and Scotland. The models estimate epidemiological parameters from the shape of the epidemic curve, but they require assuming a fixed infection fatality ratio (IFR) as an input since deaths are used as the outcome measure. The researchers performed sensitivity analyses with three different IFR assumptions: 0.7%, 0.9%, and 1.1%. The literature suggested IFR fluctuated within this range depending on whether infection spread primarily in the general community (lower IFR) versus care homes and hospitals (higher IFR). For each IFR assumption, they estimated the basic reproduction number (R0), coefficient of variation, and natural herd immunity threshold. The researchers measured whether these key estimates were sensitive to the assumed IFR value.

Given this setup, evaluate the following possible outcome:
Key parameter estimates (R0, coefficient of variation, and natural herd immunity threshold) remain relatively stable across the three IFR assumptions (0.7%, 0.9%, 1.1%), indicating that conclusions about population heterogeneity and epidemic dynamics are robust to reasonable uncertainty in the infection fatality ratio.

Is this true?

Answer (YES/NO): NO